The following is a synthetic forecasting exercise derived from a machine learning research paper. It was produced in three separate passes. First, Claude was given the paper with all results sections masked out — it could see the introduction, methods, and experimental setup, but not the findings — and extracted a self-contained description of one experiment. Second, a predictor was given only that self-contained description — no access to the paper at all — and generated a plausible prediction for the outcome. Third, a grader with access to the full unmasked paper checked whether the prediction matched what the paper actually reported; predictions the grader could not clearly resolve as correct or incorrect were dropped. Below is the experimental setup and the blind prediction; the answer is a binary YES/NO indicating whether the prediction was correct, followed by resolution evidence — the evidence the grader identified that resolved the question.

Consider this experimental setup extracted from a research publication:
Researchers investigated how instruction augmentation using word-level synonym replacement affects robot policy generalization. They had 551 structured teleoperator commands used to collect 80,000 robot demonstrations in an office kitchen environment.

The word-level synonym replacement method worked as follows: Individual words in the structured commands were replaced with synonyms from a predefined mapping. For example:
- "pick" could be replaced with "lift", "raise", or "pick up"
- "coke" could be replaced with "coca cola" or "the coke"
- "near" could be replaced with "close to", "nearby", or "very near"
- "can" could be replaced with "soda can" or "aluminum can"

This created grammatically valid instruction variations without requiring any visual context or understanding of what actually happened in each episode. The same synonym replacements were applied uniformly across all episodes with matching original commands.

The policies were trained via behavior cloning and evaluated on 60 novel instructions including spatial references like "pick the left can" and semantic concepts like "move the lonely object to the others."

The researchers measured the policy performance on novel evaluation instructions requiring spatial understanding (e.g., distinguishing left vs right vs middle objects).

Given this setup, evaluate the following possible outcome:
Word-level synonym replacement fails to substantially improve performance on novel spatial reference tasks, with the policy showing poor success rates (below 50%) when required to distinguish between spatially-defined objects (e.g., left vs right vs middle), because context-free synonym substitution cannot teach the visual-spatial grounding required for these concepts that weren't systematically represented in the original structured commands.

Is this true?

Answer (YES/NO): YES